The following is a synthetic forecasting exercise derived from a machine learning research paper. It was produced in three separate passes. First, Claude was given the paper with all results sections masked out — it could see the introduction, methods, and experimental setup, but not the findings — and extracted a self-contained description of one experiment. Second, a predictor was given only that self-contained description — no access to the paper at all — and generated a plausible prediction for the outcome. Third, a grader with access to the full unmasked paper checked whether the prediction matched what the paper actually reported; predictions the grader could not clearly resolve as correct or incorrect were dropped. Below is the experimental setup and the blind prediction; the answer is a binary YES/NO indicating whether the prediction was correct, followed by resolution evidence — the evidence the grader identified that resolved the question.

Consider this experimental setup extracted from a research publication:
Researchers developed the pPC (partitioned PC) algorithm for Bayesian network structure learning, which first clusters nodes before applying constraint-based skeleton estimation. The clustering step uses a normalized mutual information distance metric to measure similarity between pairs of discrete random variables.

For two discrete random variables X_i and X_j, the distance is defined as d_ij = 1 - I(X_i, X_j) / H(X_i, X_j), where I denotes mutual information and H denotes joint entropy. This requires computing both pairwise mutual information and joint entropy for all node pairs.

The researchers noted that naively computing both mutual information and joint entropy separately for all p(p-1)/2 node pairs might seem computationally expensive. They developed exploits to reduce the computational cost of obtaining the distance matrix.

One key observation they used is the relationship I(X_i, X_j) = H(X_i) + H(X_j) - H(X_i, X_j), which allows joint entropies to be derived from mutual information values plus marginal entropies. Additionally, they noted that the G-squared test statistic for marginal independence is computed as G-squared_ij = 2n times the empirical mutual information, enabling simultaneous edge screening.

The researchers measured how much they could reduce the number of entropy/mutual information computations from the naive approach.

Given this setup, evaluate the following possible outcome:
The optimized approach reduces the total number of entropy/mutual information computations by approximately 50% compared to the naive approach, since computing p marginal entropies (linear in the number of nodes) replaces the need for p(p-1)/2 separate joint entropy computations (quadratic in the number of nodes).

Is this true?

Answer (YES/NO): YES